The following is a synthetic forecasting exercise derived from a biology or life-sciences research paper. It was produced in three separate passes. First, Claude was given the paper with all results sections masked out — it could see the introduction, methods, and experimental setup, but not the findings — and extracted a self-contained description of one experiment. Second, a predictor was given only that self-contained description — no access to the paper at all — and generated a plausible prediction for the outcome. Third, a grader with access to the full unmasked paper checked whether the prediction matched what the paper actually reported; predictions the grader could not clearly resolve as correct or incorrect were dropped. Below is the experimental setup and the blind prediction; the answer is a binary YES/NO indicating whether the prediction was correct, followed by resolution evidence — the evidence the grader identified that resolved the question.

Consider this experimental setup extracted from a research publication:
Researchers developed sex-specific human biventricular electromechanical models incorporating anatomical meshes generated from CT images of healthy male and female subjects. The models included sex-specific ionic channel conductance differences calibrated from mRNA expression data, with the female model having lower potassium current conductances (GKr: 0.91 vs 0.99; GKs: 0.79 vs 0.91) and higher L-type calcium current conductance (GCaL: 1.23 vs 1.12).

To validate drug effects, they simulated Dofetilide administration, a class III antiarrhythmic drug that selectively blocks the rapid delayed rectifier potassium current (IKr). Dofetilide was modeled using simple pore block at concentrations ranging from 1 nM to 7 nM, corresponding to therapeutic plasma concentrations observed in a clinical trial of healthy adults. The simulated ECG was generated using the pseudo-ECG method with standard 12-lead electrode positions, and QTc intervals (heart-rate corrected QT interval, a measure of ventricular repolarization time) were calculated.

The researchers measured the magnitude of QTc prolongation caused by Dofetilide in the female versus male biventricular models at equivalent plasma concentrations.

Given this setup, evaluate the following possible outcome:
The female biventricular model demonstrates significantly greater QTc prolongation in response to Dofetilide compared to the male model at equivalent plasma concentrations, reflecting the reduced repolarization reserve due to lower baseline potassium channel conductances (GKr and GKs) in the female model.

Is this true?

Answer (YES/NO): YES